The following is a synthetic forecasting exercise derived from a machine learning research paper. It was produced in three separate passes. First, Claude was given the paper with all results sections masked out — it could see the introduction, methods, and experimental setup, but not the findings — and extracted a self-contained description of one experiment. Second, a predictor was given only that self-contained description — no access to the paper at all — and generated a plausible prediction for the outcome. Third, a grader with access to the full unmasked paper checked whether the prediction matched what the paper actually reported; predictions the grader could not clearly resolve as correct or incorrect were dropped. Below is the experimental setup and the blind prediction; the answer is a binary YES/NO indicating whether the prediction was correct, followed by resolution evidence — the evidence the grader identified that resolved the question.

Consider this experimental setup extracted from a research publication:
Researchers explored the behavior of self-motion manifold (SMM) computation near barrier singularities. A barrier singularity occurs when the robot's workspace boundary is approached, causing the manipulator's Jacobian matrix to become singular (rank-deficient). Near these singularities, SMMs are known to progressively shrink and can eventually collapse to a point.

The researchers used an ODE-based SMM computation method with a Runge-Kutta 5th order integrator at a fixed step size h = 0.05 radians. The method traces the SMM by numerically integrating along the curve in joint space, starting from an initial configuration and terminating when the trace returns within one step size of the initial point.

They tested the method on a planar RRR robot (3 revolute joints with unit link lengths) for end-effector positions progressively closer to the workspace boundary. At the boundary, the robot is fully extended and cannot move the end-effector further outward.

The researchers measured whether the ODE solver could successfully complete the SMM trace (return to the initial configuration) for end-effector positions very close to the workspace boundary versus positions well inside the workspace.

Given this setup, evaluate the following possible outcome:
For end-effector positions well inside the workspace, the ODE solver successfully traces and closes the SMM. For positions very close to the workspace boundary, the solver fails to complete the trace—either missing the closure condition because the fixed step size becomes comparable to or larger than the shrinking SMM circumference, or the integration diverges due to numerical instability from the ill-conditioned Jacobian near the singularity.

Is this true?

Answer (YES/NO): YES